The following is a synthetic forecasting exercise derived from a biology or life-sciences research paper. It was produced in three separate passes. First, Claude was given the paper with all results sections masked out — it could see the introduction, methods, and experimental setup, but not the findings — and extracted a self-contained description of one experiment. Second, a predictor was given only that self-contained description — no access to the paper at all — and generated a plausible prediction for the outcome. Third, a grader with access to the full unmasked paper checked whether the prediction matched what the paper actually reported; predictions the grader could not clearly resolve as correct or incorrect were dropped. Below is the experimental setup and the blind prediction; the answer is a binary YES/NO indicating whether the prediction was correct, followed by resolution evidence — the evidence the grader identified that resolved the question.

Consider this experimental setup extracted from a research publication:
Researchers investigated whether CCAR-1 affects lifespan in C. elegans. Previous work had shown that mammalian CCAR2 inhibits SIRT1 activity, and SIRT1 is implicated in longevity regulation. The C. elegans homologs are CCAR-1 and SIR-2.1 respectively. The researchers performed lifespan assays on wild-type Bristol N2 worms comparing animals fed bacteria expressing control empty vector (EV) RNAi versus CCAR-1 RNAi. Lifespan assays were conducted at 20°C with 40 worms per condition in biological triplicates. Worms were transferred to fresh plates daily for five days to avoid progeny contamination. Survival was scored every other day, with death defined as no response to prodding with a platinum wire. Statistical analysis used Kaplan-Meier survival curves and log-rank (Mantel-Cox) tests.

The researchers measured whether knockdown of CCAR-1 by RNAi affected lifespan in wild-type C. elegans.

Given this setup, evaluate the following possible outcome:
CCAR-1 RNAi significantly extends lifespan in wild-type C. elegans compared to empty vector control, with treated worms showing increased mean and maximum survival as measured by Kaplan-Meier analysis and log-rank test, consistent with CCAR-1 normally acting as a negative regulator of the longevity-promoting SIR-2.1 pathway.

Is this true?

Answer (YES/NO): YES